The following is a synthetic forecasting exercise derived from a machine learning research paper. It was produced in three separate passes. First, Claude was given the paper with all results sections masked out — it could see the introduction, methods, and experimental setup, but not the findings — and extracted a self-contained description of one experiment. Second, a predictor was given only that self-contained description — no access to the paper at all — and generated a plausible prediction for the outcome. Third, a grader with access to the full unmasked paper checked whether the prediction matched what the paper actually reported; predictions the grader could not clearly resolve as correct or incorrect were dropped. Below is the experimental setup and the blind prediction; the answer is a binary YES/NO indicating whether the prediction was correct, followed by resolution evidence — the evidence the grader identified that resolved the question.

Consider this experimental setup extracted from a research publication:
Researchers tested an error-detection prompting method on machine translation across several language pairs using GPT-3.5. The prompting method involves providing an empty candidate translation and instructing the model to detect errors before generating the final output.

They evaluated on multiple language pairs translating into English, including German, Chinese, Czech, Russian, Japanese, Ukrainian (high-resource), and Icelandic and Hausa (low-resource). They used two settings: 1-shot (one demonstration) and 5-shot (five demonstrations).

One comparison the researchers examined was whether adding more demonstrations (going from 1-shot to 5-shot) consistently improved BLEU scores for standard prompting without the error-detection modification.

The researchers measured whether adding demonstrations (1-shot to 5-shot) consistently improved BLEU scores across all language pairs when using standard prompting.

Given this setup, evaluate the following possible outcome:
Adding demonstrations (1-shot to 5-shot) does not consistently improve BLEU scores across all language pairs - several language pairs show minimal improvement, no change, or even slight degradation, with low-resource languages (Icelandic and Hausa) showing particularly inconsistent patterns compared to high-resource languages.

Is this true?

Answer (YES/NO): NO